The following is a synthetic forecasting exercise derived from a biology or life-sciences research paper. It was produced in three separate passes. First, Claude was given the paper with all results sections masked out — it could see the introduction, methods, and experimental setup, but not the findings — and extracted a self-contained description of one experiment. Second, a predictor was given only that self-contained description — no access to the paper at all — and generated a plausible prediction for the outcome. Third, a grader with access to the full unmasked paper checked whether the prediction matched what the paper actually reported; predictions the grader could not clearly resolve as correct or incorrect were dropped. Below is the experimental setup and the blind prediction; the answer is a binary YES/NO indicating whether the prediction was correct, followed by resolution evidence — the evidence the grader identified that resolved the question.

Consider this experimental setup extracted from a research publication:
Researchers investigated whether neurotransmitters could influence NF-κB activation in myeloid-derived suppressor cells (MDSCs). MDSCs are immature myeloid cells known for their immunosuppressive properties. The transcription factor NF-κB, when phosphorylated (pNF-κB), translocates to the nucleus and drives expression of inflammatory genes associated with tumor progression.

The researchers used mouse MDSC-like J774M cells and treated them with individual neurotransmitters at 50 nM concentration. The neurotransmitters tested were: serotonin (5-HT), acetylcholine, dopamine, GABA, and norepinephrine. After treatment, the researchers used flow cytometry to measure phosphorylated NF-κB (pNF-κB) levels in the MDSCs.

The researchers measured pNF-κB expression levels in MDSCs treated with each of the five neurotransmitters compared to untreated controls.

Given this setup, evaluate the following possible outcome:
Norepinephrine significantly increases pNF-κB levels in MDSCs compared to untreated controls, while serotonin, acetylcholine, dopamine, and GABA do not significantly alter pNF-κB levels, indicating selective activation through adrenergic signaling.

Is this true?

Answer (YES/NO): NO